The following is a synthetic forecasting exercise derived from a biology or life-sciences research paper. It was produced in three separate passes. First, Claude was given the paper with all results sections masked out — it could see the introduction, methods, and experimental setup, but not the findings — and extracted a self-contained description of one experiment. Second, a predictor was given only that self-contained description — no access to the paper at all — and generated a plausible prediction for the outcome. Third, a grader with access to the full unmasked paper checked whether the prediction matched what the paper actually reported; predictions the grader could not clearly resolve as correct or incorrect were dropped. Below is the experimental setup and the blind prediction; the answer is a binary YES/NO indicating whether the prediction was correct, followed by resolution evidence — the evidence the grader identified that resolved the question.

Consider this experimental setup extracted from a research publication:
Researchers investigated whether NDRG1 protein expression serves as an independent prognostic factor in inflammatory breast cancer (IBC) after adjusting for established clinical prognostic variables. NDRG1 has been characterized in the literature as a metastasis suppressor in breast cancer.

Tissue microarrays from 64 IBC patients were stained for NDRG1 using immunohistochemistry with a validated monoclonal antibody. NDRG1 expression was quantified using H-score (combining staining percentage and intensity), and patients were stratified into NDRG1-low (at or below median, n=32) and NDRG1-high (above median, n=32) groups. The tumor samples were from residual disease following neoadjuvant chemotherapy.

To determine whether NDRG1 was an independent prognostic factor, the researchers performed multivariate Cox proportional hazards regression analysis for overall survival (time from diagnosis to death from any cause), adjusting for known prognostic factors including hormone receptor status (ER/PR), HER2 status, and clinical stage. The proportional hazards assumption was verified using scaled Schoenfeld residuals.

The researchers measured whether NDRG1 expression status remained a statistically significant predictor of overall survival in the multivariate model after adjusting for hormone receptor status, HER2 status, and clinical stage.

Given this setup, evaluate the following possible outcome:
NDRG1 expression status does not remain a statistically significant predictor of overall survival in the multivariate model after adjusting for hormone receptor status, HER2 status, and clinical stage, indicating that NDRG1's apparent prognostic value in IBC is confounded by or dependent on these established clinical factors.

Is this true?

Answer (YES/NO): NO